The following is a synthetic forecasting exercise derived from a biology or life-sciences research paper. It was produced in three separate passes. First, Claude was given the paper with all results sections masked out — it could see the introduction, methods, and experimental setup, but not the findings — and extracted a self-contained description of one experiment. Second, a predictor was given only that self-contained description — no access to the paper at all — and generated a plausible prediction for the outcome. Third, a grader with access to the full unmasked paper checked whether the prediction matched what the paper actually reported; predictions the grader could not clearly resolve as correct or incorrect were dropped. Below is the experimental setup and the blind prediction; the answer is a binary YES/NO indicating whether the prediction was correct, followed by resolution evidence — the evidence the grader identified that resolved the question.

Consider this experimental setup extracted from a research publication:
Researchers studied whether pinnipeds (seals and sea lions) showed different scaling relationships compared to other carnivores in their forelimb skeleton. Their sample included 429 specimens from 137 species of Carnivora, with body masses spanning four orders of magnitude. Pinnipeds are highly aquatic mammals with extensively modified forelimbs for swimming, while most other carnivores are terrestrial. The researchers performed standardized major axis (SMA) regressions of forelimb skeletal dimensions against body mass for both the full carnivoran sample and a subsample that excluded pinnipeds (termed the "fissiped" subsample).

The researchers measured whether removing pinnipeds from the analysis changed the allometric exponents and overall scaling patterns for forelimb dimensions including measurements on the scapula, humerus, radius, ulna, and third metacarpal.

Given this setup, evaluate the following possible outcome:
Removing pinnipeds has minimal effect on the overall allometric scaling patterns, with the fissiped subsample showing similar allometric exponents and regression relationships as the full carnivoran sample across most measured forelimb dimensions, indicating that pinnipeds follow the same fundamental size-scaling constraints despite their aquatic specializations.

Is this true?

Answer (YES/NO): NO